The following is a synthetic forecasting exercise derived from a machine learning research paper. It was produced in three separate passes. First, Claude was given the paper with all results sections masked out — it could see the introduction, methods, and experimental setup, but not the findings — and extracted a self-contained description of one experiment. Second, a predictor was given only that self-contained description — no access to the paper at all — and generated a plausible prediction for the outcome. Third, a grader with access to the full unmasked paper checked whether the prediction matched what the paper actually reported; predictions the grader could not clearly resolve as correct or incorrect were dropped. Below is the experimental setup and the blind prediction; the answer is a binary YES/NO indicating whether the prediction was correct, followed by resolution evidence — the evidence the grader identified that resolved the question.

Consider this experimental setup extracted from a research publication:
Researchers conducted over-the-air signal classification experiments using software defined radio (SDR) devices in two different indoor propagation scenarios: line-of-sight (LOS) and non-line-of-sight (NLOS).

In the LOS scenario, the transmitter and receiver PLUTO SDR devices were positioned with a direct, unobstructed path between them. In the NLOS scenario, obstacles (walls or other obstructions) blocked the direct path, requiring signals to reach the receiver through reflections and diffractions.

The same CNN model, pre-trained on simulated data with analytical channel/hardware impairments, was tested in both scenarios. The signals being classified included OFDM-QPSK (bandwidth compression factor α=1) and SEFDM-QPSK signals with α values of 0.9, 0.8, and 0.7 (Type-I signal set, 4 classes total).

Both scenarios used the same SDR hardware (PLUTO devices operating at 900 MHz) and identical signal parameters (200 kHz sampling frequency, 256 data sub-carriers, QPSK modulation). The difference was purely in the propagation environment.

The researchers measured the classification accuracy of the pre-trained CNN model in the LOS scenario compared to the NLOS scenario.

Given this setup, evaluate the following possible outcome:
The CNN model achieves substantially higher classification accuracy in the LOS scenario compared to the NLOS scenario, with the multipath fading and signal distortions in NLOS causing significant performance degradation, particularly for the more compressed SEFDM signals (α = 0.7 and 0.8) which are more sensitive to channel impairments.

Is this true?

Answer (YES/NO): NO